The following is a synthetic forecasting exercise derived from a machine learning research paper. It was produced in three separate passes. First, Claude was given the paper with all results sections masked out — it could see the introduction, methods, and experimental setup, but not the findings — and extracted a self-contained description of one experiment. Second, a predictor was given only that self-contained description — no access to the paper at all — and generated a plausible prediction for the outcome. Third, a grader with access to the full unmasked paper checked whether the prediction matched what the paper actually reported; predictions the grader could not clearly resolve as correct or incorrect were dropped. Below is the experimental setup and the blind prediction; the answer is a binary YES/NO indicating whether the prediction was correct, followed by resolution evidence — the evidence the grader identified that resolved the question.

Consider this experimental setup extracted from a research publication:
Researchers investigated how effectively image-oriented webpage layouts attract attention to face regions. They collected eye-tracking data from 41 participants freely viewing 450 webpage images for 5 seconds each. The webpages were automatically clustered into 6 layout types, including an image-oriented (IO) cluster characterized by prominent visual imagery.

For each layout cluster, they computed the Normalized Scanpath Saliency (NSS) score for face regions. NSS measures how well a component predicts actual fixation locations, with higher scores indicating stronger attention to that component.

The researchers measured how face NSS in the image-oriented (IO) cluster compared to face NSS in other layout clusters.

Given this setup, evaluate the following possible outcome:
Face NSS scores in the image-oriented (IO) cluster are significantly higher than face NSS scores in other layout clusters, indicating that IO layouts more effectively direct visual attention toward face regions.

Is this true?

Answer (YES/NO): NO